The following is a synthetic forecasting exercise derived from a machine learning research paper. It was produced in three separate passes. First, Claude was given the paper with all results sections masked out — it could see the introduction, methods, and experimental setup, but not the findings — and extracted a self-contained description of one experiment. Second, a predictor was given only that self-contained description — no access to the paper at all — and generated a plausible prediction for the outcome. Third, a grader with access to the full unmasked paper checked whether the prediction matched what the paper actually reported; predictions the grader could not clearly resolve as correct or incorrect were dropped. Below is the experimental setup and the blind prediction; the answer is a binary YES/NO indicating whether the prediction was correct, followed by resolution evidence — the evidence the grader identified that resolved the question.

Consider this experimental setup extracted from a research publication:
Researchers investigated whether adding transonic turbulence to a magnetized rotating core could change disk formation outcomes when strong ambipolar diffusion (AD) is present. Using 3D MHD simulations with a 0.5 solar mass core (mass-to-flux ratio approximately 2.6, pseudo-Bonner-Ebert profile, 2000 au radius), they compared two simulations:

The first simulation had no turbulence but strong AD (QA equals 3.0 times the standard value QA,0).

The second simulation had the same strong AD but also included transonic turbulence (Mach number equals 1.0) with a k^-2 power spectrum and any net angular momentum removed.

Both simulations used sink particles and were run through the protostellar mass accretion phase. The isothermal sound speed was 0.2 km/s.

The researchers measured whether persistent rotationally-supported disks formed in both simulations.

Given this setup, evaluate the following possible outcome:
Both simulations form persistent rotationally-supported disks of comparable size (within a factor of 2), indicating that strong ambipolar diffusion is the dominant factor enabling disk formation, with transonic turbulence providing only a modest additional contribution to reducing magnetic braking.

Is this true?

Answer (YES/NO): NO